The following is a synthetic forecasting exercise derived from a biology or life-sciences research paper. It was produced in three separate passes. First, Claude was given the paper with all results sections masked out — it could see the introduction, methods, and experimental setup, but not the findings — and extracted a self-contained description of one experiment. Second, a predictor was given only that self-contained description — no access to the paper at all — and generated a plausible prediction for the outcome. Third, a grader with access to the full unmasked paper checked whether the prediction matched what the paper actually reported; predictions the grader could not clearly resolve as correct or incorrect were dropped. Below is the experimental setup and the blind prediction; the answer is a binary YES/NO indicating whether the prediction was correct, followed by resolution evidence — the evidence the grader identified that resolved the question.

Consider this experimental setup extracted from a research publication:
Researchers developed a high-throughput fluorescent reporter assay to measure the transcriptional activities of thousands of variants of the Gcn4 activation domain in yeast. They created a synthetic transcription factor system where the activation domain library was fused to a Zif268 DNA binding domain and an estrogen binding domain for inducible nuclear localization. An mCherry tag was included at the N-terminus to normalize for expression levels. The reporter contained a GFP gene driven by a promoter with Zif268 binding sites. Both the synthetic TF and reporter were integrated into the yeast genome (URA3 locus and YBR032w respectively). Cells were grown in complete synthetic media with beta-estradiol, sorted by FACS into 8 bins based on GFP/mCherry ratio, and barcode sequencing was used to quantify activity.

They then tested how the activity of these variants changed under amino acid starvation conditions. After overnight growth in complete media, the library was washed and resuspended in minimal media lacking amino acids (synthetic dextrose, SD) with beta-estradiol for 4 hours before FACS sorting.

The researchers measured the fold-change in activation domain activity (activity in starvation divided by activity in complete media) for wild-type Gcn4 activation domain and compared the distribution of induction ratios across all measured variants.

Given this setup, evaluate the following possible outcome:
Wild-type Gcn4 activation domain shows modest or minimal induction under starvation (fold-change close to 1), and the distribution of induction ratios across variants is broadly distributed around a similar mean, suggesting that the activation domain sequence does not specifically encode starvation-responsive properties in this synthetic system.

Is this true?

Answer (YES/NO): NO